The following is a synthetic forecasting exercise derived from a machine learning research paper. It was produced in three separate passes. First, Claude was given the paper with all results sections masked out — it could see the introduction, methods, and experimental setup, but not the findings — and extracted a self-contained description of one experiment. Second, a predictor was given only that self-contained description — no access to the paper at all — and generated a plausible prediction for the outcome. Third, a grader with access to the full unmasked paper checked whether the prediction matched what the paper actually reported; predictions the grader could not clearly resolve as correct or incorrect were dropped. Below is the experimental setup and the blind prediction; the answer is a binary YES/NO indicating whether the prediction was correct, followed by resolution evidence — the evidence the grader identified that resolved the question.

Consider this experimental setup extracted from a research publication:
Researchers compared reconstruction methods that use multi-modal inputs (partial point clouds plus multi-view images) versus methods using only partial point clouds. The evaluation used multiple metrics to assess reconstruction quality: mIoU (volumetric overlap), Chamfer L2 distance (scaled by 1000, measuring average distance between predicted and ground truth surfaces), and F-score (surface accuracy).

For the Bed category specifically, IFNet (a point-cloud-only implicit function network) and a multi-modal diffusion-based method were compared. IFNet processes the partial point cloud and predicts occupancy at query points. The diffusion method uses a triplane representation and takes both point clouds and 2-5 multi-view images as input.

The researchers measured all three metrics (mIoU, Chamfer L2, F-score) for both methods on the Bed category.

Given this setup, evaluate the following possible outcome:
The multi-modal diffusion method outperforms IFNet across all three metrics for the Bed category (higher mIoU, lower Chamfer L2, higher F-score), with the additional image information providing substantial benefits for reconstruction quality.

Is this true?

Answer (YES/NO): NO